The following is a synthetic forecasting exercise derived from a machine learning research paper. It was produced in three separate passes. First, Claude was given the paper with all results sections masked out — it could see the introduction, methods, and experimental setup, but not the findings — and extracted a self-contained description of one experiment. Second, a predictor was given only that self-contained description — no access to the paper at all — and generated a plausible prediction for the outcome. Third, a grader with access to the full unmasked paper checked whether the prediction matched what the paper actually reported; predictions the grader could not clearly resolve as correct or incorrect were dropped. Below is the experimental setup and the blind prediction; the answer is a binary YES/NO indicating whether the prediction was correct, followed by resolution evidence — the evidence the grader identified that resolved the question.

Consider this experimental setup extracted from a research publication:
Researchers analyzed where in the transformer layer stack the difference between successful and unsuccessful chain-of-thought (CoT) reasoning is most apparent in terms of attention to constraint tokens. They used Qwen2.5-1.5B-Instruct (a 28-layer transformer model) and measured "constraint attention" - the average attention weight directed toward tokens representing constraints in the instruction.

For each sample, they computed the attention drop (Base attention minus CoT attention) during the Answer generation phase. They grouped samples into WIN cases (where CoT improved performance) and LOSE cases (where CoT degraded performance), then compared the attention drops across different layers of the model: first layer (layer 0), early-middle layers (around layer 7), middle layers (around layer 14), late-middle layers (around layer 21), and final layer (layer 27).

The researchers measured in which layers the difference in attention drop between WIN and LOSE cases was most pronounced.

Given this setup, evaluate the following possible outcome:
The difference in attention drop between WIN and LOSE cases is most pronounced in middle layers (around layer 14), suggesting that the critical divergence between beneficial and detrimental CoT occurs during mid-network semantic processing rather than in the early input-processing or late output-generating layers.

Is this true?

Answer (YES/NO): NO